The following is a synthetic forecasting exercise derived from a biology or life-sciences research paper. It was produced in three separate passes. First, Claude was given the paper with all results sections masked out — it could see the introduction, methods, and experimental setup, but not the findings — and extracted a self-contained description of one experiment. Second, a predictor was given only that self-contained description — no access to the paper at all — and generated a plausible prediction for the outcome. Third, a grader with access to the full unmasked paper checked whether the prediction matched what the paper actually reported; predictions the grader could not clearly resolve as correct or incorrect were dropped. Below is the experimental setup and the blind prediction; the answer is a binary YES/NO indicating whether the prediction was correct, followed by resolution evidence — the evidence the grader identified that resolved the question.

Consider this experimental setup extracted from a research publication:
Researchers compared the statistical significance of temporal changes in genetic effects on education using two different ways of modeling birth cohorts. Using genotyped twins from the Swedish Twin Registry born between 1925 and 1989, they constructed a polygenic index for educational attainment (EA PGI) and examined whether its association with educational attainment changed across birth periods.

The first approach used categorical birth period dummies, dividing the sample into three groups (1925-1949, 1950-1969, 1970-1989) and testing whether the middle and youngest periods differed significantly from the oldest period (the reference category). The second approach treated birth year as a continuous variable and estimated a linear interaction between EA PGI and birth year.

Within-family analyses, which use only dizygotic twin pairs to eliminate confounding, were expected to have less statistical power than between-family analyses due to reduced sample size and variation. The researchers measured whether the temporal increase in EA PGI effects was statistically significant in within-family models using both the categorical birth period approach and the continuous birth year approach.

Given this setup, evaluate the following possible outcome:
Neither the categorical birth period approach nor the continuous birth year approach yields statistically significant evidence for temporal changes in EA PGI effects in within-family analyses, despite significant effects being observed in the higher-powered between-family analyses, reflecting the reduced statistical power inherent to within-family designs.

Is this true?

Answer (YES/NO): NO